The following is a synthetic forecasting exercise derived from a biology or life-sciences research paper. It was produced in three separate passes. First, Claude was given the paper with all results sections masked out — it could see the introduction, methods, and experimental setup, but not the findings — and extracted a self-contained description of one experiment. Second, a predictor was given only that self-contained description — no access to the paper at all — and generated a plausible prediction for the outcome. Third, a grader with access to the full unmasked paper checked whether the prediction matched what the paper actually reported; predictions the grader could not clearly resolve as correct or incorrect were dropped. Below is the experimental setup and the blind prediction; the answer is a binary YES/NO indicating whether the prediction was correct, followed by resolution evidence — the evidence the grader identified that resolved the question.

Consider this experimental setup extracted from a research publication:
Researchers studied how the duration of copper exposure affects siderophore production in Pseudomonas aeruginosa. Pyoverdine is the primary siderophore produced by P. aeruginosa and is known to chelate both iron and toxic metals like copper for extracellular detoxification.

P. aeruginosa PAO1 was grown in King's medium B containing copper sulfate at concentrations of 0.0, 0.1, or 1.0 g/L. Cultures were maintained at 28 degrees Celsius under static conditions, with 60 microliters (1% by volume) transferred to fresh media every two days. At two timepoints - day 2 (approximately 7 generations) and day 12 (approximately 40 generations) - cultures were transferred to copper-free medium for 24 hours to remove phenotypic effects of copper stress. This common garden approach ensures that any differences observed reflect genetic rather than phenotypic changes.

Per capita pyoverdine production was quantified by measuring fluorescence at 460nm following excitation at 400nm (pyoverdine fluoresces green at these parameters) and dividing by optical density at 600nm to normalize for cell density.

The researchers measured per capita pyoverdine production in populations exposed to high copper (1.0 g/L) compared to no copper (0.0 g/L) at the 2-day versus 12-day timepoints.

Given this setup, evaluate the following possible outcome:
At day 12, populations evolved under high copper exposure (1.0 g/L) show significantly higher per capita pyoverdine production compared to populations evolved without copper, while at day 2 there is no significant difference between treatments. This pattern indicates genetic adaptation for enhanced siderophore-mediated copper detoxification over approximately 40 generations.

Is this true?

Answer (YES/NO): NO